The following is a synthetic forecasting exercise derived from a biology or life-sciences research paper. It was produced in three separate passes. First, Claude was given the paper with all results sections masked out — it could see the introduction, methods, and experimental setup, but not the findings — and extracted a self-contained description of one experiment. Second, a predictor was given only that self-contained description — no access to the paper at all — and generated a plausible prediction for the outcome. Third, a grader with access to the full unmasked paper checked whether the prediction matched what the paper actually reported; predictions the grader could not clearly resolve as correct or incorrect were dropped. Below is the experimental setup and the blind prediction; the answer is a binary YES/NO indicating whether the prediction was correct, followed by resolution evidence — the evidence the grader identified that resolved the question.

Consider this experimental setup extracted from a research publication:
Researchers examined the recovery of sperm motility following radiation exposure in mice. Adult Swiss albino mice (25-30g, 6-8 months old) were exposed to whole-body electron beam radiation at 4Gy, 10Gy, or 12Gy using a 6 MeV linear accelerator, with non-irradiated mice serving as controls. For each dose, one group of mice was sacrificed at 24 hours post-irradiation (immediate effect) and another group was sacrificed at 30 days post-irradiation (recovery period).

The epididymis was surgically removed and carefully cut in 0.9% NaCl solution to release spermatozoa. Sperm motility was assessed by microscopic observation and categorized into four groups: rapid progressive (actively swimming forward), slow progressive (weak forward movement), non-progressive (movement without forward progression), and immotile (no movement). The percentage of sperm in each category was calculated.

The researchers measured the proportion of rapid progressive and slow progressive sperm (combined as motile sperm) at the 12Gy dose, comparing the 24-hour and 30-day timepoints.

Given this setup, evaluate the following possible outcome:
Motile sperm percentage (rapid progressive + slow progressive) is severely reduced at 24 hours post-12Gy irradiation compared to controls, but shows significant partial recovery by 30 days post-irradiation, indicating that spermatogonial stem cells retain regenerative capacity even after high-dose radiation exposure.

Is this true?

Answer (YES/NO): NO